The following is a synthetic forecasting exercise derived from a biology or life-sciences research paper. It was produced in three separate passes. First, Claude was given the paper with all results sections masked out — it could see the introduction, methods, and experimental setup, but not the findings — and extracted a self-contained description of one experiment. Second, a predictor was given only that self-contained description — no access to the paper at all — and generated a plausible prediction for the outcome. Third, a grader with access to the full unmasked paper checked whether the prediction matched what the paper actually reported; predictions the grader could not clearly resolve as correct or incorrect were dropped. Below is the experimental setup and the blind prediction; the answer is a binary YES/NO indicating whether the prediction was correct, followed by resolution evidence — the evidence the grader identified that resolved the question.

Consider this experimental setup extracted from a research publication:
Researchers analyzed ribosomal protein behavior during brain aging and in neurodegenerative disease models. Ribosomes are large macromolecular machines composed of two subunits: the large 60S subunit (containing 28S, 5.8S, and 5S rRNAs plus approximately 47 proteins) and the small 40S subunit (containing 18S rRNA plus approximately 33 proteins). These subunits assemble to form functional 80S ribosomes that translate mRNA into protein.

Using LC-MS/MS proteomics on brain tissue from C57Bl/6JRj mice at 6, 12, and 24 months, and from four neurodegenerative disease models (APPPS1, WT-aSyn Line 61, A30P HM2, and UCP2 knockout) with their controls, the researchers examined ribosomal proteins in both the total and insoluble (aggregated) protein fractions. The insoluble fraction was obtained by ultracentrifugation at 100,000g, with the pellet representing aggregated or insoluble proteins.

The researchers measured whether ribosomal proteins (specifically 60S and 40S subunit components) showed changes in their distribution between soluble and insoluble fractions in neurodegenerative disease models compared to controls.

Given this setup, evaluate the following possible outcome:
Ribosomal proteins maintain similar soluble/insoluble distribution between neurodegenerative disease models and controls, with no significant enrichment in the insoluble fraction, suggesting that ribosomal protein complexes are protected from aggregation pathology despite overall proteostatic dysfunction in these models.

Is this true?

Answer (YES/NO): NO